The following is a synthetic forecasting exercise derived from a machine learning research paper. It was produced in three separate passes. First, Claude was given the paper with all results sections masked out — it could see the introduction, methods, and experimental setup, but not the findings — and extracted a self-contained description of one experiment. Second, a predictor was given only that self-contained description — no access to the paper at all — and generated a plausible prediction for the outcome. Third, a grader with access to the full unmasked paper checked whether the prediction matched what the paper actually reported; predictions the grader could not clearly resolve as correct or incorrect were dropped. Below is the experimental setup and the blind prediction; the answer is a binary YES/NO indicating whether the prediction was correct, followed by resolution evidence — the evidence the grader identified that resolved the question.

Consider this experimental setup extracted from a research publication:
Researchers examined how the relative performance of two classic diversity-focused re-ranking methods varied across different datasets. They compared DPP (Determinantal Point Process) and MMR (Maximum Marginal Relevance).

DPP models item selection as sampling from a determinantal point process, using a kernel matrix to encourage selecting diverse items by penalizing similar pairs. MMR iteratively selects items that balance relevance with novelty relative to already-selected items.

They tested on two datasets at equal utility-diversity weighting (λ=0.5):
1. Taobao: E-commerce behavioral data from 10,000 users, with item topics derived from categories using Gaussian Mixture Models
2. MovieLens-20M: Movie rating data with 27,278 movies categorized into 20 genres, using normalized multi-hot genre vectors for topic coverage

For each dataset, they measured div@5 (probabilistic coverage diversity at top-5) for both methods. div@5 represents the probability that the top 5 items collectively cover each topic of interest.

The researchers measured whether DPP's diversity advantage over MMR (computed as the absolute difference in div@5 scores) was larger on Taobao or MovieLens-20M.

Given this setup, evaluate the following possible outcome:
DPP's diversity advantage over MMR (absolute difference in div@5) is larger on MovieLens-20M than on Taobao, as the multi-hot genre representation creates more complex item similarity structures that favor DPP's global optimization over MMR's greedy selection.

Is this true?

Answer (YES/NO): NO